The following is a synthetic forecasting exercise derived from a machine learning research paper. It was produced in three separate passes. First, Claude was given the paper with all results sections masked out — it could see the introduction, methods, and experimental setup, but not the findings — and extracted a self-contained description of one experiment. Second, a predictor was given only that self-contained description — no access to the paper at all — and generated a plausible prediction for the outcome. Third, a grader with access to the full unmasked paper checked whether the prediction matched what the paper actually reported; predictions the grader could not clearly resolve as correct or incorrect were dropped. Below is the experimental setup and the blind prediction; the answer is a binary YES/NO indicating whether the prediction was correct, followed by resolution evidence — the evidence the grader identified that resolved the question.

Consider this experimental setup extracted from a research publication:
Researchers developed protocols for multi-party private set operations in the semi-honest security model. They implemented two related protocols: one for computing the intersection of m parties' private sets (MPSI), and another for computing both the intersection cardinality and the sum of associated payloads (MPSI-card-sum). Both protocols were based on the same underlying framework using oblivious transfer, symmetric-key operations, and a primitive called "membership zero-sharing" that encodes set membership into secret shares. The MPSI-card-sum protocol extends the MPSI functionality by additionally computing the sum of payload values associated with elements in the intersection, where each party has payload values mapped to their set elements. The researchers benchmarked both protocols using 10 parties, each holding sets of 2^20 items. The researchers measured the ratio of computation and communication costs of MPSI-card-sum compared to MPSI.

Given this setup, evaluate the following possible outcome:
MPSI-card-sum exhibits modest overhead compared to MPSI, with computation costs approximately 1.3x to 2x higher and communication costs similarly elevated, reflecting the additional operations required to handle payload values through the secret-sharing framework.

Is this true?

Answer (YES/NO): NO